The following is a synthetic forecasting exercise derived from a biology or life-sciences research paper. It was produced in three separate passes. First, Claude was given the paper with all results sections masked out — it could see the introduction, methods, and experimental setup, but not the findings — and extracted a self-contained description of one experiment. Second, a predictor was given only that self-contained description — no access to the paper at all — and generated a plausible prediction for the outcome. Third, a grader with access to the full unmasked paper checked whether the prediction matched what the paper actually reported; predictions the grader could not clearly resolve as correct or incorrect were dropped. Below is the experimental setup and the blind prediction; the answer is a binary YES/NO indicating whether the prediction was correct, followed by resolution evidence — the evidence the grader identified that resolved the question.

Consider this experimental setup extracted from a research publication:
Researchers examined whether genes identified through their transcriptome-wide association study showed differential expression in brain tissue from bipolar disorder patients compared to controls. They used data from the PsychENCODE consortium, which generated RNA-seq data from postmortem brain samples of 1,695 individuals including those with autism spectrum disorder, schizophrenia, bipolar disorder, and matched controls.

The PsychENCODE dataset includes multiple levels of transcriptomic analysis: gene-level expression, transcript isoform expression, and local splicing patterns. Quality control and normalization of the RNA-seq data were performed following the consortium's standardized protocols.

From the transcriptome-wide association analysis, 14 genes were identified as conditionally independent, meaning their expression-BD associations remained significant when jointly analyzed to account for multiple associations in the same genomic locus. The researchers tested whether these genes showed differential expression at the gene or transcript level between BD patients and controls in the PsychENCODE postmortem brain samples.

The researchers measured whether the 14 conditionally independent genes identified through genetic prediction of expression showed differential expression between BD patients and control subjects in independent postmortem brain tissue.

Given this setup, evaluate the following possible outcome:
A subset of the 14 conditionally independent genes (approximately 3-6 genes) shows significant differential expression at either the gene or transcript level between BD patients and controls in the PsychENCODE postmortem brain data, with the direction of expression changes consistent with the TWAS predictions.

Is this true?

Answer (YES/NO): NO